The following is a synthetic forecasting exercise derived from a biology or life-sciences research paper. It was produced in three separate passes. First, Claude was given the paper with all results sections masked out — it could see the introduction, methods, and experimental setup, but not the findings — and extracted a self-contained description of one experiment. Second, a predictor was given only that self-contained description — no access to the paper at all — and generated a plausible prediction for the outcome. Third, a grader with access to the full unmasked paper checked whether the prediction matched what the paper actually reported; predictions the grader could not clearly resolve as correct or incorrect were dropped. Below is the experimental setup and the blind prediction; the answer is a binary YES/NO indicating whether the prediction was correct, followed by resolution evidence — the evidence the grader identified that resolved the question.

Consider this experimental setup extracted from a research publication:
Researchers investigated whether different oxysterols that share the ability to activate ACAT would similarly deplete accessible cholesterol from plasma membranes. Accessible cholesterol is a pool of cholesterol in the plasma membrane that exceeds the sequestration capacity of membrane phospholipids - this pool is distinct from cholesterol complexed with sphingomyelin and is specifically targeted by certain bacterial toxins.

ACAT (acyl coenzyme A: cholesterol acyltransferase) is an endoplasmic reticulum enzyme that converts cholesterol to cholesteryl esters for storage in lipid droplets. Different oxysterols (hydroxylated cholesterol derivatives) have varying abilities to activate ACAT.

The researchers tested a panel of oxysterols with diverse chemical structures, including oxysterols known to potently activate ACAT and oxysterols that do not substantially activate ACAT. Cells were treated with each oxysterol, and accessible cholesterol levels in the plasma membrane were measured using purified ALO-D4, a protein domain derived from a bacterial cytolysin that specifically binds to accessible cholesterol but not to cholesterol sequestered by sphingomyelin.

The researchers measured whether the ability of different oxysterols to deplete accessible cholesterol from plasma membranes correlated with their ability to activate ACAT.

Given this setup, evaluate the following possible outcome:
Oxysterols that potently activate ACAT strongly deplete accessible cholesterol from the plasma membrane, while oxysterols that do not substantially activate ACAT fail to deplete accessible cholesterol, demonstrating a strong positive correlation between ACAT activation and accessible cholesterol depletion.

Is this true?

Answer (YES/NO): YES